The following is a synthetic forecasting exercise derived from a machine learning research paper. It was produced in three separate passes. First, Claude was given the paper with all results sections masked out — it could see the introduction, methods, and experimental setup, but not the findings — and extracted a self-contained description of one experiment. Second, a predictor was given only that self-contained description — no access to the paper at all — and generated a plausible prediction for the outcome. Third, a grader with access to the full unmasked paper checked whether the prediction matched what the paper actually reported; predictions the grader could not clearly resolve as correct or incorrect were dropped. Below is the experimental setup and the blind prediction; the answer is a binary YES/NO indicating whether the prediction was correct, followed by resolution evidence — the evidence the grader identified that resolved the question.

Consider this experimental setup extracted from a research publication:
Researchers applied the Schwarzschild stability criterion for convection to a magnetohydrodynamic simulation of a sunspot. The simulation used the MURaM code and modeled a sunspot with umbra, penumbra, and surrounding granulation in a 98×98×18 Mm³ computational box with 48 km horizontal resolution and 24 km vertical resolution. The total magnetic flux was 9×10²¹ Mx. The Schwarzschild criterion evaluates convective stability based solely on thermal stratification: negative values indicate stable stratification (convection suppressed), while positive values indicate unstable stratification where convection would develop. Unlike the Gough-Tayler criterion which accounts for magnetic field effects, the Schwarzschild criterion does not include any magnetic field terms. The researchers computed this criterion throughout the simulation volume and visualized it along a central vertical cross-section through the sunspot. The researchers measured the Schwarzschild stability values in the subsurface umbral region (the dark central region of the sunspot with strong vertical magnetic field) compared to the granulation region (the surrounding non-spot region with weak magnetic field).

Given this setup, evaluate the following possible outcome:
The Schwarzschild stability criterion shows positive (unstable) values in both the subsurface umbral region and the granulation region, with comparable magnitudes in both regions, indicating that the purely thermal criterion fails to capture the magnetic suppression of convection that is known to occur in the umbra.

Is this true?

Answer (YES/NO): YES